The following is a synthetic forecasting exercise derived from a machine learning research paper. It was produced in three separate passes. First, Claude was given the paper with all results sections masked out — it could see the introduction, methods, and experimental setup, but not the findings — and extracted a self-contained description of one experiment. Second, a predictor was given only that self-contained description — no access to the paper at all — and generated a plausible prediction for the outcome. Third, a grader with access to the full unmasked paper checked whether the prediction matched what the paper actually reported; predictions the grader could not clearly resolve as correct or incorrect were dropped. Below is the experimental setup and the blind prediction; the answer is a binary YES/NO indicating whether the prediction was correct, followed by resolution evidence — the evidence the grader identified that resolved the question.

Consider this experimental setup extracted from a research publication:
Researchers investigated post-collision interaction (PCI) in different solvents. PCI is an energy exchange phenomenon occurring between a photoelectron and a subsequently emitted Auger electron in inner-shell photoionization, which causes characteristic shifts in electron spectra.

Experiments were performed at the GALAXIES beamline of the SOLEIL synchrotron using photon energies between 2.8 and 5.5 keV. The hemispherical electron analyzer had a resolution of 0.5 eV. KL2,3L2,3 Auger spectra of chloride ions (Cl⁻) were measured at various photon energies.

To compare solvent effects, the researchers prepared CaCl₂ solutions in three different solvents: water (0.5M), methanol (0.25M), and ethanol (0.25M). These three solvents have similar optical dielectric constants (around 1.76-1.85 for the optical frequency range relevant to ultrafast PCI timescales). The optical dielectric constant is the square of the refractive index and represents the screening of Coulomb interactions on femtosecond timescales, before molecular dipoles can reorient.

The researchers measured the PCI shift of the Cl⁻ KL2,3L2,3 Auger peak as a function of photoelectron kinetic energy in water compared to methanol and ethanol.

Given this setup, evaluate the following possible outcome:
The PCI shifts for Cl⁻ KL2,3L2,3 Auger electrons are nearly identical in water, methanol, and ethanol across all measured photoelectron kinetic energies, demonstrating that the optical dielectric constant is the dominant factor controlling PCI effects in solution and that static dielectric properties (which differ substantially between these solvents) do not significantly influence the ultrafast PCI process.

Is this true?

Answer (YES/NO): NO